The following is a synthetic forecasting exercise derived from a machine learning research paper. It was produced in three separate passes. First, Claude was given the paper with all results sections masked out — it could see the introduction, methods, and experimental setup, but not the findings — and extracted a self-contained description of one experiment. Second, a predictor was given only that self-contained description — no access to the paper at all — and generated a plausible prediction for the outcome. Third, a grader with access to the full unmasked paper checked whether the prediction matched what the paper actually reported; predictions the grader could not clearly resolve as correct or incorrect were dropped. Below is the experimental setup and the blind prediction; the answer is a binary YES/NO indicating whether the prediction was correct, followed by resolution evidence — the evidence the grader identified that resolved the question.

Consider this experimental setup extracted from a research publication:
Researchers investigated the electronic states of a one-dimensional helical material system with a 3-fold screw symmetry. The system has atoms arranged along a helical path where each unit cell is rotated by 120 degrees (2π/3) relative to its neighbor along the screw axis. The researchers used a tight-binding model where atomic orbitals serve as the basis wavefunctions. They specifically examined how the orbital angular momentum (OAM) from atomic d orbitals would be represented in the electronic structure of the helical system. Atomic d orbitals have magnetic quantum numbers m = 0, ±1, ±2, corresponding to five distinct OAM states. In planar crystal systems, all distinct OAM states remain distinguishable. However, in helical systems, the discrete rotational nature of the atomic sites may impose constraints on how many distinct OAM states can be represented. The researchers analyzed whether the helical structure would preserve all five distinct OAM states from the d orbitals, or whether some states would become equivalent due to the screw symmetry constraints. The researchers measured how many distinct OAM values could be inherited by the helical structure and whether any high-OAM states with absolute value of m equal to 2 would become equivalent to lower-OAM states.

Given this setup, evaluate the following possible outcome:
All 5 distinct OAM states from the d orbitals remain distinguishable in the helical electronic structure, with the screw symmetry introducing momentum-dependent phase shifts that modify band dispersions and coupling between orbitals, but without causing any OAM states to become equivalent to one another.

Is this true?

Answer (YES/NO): NO